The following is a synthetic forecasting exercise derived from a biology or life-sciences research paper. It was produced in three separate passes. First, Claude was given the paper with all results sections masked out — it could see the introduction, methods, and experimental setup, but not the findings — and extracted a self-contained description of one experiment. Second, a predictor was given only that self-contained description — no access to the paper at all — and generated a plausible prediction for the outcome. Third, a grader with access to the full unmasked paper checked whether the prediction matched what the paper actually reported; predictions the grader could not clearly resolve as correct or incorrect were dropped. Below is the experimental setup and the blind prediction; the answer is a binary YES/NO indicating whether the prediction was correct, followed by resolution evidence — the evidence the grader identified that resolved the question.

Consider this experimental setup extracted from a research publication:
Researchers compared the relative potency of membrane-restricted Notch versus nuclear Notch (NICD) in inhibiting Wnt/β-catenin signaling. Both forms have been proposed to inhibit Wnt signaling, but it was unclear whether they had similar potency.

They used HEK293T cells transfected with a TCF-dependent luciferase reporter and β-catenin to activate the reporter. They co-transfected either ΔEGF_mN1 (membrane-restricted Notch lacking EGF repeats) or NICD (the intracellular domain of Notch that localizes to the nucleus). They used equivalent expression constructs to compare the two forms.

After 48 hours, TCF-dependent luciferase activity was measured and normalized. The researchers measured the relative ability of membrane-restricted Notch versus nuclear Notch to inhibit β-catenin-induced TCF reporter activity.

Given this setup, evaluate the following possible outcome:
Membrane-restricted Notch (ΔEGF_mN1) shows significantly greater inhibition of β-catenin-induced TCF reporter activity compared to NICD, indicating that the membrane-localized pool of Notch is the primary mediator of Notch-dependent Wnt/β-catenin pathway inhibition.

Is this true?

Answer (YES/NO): NO